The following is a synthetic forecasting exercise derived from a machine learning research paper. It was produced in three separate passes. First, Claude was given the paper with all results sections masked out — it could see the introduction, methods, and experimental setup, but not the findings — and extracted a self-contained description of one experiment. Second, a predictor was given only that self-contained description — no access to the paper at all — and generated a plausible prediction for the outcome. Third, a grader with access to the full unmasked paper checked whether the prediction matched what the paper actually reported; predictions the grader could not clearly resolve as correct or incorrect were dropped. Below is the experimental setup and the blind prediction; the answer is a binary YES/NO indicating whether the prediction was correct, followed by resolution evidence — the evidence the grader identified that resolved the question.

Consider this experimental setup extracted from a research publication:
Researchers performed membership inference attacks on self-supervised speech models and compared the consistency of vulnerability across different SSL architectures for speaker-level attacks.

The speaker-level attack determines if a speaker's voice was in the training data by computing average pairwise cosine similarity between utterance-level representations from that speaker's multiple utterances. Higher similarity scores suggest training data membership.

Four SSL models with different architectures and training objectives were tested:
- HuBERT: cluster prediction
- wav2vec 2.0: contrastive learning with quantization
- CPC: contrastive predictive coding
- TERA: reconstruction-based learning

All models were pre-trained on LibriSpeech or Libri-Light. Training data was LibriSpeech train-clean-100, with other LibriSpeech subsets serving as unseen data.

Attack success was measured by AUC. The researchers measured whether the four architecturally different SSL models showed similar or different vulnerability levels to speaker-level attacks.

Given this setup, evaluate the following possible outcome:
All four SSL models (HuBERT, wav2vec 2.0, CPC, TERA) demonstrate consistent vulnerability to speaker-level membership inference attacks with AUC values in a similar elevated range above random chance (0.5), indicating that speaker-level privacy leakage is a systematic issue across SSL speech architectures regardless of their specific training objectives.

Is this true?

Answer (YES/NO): YES